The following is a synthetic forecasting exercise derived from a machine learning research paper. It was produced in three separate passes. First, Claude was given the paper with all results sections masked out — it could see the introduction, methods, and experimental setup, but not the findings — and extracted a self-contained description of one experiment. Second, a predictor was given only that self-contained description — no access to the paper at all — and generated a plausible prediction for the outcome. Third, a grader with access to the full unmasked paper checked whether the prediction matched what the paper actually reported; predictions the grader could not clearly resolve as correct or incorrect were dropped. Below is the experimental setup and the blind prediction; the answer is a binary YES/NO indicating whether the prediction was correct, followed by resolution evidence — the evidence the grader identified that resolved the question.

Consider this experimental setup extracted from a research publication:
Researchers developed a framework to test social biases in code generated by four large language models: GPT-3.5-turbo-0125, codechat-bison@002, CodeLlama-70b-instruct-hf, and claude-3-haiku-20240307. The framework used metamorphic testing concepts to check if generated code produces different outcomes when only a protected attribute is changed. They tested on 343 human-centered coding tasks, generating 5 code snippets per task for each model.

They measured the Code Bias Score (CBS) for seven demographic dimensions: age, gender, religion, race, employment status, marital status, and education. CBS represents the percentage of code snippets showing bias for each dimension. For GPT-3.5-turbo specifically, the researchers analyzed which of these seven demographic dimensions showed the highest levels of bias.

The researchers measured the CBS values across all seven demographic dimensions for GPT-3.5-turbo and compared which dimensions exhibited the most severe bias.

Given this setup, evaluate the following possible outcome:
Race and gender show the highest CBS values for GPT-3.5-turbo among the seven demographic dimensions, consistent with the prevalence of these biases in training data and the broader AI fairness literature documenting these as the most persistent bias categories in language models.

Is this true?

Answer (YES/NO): NO